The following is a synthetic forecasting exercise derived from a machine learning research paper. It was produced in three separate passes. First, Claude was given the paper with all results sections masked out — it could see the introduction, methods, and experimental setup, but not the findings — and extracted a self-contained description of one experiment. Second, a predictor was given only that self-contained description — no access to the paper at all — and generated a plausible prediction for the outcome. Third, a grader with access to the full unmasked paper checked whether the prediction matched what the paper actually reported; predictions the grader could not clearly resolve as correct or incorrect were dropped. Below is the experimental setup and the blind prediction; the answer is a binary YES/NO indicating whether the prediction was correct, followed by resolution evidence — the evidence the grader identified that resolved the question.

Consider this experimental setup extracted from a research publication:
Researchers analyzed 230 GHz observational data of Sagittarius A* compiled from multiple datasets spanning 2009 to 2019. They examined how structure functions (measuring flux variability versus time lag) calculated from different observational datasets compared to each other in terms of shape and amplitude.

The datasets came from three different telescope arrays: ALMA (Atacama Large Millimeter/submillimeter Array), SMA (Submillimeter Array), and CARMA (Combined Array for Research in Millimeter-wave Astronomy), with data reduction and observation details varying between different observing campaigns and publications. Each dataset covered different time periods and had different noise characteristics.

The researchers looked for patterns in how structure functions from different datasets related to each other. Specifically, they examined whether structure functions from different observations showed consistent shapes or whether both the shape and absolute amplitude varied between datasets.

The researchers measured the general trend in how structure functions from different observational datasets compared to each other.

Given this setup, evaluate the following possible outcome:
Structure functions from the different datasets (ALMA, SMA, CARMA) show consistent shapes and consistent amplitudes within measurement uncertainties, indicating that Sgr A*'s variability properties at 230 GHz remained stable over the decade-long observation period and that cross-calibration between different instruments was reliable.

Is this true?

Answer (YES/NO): NO